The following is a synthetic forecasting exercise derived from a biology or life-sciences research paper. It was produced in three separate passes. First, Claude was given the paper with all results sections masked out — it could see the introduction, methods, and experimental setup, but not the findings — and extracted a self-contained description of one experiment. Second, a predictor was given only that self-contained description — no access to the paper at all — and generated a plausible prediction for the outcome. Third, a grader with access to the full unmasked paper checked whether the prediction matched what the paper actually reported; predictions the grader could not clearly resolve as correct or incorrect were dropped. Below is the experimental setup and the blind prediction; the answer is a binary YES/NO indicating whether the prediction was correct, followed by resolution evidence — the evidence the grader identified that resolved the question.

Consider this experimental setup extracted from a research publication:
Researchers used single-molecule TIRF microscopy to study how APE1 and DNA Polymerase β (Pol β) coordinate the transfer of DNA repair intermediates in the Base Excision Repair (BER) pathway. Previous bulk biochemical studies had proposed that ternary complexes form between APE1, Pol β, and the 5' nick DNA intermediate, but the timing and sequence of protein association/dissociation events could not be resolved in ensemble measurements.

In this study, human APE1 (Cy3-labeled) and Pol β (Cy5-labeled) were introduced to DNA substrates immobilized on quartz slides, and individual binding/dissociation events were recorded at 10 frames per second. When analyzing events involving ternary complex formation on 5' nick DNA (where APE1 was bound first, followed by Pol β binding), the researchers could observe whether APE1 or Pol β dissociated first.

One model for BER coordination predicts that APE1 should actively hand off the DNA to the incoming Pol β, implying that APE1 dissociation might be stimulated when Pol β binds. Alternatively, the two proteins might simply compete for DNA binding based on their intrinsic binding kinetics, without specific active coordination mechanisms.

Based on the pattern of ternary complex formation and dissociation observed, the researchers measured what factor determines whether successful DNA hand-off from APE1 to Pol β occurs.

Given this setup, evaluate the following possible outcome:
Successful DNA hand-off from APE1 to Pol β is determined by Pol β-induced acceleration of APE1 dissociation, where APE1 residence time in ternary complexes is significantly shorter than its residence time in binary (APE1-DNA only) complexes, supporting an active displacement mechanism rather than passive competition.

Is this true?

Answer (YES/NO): NO